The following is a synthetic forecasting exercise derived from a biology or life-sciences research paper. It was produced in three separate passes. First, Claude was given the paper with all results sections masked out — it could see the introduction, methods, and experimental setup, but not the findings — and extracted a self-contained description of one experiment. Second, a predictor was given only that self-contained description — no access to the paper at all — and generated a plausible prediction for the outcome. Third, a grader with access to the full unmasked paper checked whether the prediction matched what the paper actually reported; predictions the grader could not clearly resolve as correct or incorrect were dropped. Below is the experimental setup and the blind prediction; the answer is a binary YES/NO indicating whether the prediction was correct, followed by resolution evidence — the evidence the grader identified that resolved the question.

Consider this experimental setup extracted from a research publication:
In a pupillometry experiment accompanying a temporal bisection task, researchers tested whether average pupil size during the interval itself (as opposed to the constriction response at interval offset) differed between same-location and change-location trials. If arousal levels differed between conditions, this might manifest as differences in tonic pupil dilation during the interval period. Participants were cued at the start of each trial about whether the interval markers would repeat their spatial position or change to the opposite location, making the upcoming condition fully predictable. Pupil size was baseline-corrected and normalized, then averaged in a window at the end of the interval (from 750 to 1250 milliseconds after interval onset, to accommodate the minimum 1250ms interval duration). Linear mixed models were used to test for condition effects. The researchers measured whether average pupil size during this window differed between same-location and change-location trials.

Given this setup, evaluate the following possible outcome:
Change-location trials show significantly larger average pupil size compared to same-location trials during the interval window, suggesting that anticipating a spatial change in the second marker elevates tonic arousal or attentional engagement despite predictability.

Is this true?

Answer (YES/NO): NO